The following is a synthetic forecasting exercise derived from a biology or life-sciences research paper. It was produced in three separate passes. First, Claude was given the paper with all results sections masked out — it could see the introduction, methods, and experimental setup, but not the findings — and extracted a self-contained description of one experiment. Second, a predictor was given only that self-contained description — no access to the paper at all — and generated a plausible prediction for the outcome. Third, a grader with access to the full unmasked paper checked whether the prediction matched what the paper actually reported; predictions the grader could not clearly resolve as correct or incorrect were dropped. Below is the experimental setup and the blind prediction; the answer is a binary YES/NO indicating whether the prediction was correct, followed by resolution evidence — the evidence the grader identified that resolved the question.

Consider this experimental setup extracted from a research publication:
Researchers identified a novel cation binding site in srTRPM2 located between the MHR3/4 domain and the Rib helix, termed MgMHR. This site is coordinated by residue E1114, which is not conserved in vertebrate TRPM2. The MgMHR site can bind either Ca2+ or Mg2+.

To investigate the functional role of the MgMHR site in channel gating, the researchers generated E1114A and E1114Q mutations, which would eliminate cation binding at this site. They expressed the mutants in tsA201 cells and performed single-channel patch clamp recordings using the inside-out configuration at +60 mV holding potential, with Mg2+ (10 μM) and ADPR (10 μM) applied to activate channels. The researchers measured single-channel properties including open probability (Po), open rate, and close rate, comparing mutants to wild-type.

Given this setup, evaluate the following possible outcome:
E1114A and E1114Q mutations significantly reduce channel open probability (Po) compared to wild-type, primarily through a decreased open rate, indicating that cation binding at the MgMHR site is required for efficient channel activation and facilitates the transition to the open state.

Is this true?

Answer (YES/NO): NO